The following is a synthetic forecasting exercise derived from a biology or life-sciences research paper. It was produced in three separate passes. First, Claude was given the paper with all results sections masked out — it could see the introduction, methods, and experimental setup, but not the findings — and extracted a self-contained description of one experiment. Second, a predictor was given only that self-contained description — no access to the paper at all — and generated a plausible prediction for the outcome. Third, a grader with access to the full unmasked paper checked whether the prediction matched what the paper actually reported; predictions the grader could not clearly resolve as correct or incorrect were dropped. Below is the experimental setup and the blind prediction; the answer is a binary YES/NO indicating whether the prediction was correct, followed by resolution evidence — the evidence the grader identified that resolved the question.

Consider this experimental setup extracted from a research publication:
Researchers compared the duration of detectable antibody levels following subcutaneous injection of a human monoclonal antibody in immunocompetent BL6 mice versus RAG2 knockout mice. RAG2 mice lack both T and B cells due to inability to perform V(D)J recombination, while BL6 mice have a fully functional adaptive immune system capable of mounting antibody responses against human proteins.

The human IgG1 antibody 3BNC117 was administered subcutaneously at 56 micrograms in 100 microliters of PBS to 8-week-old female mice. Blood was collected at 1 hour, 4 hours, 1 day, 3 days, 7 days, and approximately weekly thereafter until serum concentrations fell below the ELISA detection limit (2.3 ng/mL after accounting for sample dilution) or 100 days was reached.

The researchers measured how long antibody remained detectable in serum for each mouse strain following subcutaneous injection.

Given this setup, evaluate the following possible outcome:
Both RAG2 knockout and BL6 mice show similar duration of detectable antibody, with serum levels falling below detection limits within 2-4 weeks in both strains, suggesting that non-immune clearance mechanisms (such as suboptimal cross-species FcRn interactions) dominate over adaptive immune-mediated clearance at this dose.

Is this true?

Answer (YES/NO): NO